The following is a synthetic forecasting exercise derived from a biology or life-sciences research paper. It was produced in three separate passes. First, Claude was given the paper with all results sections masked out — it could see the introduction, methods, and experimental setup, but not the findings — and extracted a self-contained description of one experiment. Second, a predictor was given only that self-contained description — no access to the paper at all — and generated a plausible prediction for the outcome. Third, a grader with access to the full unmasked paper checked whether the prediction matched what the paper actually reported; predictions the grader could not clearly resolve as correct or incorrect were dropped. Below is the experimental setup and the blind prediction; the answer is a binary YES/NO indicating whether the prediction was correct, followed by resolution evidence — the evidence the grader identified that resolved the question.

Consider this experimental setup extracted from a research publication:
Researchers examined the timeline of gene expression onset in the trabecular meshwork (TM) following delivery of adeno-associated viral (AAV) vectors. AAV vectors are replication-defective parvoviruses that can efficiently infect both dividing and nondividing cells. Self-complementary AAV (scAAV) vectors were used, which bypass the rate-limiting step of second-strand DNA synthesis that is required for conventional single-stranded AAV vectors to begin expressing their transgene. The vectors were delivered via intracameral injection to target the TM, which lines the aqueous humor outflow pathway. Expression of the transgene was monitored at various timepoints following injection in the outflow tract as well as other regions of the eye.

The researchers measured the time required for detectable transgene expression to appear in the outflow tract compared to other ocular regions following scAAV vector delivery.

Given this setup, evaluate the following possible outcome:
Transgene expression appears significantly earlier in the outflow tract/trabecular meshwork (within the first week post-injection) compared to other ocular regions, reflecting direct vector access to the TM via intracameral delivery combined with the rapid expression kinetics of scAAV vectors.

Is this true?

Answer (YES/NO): NO